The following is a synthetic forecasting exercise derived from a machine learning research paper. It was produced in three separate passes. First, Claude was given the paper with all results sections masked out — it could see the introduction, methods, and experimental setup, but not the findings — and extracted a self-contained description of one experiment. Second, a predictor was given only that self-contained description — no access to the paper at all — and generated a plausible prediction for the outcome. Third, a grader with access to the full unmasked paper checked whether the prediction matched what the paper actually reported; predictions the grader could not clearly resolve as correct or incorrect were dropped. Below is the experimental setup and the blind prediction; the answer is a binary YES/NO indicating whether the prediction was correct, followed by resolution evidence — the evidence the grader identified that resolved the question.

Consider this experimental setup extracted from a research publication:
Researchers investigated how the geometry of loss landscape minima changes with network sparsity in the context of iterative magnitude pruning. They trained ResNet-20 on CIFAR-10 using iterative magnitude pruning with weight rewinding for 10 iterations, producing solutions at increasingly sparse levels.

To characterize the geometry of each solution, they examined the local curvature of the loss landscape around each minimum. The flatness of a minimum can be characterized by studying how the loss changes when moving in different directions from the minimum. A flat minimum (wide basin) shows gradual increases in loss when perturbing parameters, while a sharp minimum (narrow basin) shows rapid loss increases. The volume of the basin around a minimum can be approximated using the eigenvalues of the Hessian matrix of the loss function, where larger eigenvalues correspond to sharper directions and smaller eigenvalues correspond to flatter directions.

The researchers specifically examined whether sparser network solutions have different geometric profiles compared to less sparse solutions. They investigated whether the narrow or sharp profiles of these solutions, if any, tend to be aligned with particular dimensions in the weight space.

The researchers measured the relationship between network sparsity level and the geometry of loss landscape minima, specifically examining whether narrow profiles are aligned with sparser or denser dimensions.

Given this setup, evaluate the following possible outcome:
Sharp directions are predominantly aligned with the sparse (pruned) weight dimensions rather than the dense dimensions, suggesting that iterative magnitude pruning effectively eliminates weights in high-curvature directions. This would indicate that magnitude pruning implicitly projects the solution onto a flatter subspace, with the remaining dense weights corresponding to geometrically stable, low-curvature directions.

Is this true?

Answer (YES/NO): YES